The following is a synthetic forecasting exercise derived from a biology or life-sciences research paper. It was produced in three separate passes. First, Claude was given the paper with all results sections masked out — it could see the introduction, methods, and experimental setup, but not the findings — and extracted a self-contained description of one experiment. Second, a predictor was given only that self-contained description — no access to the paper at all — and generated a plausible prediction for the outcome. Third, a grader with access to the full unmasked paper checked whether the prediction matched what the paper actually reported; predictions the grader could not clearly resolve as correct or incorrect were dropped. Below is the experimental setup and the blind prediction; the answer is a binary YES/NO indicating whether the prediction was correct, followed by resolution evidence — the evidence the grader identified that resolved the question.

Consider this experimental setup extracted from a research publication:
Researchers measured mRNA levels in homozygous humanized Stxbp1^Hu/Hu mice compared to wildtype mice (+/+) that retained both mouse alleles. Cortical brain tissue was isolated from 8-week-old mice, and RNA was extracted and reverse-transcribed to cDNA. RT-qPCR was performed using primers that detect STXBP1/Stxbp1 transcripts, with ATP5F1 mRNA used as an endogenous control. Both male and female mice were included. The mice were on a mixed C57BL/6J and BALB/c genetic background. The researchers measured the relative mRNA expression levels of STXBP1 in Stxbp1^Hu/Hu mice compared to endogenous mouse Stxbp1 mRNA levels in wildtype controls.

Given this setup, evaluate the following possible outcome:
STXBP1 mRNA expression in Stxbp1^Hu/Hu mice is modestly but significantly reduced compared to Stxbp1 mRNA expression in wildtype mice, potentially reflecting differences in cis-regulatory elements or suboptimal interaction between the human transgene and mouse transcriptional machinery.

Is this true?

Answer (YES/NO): NO